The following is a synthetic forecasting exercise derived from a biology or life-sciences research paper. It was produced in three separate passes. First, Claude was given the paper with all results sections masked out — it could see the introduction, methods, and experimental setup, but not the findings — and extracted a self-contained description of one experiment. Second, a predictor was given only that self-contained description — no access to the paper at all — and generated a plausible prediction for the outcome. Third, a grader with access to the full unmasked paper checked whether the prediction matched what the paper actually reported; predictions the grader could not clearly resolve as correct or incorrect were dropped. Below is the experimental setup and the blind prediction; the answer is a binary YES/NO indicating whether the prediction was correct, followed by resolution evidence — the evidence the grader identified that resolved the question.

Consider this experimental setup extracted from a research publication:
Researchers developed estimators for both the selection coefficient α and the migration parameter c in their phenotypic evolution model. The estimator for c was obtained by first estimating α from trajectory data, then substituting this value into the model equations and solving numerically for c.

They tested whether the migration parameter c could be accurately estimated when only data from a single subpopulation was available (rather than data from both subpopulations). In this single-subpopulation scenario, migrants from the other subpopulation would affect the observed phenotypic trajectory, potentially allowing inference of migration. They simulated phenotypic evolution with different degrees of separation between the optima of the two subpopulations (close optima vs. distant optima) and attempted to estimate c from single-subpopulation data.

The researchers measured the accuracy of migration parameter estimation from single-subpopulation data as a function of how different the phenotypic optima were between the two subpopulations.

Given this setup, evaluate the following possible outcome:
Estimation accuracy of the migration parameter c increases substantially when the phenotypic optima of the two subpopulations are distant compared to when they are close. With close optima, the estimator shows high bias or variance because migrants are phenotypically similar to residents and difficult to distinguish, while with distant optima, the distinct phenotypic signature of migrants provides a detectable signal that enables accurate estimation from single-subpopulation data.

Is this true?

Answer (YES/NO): YES